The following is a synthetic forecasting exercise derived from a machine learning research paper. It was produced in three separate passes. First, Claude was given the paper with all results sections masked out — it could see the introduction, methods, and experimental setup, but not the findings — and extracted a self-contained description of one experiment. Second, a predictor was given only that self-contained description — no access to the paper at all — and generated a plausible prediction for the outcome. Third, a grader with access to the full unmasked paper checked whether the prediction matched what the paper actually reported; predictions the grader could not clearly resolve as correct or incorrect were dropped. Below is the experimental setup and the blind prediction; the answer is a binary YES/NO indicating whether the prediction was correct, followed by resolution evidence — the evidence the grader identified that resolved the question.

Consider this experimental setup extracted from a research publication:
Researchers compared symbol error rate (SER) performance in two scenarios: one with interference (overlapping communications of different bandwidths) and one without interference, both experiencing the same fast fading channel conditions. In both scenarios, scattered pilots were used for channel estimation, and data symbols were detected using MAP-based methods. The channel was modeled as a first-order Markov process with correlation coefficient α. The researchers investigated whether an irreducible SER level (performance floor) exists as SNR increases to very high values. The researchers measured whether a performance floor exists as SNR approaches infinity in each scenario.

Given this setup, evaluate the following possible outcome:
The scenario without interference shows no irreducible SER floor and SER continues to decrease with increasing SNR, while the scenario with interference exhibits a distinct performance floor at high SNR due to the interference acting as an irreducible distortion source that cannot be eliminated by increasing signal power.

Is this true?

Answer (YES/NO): YES